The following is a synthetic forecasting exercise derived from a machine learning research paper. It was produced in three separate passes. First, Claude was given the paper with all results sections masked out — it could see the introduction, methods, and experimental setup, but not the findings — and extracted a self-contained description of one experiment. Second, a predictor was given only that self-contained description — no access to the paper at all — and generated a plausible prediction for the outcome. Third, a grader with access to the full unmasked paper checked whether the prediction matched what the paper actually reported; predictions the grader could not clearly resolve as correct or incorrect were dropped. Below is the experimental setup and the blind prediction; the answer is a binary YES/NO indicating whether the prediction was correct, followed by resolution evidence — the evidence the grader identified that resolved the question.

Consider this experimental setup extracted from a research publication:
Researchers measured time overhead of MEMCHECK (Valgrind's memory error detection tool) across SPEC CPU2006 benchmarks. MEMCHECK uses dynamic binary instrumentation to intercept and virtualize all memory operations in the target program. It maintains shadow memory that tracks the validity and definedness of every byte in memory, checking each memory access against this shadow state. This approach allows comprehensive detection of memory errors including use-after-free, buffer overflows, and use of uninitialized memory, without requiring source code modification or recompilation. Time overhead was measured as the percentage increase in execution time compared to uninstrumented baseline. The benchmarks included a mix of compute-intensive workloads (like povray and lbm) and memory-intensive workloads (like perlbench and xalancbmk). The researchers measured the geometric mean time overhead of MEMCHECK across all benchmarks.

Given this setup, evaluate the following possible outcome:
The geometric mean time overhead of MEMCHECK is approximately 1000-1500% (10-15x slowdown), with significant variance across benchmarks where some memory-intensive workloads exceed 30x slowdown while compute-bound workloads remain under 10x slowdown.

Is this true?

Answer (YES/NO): NO